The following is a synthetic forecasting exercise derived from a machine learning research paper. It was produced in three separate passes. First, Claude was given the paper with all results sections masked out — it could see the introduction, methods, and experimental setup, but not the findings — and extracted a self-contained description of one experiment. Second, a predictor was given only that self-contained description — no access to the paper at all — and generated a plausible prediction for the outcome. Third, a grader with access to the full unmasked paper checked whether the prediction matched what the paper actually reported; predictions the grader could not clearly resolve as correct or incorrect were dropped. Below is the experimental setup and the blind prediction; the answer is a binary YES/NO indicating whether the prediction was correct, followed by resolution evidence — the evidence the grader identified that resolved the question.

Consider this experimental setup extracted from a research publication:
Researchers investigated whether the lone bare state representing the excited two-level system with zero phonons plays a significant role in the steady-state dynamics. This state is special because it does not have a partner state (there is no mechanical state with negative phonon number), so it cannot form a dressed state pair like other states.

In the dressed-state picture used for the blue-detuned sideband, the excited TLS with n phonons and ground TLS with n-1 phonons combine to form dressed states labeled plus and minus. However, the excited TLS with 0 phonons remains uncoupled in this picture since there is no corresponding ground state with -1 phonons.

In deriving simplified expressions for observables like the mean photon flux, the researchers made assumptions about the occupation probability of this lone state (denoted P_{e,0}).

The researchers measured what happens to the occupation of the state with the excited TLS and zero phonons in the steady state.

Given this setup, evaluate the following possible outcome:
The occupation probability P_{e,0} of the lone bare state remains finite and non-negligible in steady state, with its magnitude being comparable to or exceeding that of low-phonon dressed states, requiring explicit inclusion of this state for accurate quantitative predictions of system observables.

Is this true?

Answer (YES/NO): NO